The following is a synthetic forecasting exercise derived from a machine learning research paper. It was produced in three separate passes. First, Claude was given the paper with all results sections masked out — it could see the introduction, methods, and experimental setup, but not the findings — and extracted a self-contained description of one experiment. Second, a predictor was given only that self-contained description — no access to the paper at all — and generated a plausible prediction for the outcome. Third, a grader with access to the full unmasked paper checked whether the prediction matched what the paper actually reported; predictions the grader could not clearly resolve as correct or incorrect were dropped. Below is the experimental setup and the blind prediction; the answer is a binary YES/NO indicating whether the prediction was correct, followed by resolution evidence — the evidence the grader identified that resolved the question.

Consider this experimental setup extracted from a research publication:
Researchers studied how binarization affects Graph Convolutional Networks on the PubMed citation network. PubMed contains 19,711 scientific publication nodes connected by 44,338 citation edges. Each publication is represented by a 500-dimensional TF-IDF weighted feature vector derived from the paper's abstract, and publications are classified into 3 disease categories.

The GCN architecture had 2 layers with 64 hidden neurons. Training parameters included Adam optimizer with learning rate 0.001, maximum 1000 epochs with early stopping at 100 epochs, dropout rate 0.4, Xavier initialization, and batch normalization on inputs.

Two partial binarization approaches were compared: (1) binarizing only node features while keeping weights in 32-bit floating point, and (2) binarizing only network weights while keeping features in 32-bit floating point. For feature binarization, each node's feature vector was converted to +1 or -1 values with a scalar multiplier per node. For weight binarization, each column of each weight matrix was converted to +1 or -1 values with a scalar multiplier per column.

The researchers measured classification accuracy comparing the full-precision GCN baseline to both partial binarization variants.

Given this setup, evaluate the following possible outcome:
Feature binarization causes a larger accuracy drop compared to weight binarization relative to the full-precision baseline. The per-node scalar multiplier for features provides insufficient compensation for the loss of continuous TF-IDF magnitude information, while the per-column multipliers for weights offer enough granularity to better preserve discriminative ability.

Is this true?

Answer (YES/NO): NO